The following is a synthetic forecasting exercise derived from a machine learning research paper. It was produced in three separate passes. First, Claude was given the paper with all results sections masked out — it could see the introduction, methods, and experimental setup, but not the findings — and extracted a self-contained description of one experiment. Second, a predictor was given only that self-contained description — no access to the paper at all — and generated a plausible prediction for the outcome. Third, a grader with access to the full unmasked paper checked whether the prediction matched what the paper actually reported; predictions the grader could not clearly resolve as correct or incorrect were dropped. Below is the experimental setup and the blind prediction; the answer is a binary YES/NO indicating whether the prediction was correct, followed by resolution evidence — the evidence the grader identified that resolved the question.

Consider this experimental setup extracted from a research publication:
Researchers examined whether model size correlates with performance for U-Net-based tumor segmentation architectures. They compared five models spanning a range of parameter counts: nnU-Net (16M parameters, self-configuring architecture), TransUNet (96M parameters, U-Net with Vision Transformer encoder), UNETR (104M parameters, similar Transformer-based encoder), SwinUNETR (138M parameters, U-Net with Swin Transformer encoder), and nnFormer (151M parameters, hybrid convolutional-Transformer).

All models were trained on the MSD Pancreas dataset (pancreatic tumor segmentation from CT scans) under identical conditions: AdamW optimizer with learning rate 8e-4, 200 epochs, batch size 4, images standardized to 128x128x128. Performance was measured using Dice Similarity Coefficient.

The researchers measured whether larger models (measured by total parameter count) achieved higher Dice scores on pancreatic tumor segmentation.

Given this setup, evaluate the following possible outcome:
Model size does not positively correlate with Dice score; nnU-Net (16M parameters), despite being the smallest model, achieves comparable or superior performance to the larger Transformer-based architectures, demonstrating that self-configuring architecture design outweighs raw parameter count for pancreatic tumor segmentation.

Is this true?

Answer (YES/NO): YES